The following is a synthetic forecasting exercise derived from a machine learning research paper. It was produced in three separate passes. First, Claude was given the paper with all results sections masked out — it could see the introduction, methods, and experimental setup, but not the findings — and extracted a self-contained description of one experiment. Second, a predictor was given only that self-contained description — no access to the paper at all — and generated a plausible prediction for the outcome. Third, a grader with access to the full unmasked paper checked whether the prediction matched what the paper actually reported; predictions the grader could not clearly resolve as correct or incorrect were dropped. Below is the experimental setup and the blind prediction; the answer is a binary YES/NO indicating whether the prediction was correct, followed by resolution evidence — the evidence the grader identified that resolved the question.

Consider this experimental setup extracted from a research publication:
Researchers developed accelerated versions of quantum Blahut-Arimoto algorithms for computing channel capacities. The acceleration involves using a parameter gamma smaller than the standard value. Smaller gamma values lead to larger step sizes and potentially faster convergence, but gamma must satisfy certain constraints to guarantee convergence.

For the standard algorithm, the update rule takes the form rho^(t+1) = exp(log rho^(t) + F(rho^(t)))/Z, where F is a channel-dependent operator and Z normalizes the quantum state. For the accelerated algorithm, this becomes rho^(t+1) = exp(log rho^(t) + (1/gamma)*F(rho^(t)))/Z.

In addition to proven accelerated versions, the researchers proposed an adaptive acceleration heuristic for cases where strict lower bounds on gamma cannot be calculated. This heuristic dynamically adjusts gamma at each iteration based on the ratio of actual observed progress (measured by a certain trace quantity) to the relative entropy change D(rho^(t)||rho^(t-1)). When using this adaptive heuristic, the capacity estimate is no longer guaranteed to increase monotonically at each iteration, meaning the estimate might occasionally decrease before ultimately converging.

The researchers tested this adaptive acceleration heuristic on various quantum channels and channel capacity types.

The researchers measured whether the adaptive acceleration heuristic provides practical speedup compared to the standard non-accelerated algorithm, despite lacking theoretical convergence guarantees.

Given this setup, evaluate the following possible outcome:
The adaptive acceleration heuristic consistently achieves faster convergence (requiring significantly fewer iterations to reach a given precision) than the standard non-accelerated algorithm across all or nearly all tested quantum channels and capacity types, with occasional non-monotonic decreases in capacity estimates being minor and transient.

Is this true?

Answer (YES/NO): YES